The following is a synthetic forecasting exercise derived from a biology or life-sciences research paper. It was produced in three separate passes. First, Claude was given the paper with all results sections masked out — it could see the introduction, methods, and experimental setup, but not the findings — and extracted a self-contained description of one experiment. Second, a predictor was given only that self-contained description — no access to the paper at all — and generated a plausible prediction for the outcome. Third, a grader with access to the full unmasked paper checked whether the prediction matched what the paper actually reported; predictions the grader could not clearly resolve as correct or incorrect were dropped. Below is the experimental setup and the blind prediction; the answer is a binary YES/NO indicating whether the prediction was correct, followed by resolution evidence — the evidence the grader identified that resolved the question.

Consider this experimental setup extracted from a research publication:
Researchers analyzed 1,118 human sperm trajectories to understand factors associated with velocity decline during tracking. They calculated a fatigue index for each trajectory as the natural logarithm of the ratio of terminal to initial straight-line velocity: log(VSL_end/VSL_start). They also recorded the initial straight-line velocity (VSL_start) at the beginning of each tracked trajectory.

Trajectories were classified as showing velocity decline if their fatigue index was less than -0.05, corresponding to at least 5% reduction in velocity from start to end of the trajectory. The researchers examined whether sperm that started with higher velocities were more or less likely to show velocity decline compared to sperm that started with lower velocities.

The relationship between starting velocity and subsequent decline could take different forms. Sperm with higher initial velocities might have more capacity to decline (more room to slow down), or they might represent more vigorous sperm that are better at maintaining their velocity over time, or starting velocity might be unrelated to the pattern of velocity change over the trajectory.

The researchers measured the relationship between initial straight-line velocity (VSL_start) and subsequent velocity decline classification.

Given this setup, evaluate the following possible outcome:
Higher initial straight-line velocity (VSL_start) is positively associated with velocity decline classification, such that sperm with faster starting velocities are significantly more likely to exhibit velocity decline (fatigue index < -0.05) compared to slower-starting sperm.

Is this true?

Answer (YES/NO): NO